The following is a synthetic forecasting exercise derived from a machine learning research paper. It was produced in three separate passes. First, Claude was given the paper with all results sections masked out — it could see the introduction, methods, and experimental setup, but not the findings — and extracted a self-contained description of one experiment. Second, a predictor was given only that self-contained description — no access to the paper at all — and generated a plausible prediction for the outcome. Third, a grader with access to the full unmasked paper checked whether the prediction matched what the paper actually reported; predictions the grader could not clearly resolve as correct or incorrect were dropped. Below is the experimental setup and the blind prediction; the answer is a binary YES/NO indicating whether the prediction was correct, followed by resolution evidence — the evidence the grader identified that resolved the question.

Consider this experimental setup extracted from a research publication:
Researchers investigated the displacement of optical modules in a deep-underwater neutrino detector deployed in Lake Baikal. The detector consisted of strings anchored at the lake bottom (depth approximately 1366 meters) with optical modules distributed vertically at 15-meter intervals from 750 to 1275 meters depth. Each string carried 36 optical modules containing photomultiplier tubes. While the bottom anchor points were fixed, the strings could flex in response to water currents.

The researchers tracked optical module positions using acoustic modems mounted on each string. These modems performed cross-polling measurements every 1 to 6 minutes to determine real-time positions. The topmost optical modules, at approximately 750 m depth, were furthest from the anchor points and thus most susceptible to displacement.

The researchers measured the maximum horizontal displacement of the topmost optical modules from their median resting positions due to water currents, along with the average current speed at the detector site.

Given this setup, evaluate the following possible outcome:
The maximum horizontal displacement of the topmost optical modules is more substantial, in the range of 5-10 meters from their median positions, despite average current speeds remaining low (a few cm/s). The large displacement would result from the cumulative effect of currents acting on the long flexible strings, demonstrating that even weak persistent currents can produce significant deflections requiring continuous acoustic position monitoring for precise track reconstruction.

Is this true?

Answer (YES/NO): NO